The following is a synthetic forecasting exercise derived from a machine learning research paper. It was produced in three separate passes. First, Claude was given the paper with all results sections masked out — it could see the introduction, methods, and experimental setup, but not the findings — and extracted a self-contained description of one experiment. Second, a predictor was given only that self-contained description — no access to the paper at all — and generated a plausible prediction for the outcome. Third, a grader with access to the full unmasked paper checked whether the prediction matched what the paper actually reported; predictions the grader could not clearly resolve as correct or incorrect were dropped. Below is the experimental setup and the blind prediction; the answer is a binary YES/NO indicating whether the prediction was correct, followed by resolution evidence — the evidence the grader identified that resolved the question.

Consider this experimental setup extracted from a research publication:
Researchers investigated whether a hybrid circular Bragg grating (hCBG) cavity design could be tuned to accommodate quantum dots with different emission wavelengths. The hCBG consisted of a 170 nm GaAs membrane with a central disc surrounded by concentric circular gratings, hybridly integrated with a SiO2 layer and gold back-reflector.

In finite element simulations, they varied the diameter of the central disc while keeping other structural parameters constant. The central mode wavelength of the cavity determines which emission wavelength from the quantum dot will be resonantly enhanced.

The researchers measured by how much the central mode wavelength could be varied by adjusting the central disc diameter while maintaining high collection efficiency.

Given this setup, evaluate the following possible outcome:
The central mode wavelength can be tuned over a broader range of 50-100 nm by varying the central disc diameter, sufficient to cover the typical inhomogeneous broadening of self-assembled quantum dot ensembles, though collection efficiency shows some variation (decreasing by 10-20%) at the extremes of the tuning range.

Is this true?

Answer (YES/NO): NO